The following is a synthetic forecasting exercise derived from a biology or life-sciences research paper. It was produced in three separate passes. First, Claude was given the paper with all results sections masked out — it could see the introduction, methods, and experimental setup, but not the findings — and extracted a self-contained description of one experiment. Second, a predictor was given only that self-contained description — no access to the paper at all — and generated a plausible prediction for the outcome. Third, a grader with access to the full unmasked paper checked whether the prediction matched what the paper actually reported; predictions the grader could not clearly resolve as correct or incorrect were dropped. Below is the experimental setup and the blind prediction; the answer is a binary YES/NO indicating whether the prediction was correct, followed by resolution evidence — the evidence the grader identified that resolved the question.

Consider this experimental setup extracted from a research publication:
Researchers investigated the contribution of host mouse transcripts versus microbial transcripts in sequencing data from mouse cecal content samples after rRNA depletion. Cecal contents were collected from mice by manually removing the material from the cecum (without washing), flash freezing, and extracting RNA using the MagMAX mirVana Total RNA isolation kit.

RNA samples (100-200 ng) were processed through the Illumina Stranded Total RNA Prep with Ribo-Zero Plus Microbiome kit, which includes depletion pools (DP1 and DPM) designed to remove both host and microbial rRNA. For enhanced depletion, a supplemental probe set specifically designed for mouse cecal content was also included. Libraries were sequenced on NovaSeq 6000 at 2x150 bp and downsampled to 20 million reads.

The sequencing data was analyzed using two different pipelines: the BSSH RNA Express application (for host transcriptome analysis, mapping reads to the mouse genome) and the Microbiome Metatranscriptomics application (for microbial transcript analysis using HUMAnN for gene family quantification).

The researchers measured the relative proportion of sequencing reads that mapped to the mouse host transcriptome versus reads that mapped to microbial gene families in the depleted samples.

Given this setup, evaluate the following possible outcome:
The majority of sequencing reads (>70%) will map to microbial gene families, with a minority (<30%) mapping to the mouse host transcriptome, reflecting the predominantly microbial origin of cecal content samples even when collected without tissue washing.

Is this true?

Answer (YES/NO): YES